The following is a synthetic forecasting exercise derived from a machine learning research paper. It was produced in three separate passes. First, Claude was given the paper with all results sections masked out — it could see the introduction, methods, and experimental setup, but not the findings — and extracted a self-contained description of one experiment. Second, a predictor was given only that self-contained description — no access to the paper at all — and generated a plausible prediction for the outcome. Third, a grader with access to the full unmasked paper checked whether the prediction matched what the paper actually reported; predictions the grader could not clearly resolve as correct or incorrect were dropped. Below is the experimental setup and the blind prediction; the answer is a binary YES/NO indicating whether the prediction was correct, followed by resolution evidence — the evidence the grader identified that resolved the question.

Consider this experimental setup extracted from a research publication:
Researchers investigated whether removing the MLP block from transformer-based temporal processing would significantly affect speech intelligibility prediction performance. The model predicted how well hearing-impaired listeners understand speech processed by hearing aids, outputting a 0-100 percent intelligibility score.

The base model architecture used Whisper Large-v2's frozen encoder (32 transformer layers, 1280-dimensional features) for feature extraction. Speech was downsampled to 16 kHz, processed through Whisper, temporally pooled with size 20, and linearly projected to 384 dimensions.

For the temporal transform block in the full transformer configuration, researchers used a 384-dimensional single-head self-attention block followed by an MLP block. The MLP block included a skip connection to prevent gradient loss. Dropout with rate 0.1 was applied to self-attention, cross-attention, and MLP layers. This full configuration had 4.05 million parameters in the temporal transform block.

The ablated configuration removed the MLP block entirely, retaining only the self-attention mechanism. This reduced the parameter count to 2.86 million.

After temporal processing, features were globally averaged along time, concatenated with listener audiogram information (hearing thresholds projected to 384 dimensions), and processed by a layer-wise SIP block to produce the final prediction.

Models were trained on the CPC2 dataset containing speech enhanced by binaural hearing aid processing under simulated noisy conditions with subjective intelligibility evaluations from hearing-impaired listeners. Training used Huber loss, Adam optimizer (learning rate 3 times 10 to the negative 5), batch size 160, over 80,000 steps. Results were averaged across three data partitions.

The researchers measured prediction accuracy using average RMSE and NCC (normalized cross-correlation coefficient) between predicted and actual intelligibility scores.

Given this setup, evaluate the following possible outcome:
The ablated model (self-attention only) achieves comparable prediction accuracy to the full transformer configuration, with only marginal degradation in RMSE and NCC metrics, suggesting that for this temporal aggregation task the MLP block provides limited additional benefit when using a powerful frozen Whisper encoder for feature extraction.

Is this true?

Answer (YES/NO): YES